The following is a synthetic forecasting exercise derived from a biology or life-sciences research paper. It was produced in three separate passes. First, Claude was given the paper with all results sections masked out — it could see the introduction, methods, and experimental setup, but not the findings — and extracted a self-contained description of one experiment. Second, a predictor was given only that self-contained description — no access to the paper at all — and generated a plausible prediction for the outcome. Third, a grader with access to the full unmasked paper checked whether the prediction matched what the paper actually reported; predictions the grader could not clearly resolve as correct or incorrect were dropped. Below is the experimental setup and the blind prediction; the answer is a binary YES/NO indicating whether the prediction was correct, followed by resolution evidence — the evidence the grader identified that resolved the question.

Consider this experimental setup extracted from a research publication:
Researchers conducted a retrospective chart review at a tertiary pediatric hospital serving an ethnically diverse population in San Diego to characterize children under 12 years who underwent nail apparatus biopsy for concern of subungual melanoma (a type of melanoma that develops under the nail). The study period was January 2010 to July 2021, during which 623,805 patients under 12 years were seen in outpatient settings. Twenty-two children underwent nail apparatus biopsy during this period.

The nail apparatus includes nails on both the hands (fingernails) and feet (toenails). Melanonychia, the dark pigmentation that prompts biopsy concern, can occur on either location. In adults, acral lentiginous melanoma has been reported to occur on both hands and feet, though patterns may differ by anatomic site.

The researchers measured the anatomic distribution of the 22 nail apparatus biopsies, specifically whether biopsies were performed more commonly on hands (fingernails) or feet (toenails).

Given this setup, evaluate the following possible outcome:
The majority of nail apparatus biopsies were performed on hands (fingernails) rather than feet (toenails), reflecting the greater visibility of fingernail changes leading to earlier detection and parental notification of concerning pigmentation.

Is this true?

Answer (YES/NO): YES